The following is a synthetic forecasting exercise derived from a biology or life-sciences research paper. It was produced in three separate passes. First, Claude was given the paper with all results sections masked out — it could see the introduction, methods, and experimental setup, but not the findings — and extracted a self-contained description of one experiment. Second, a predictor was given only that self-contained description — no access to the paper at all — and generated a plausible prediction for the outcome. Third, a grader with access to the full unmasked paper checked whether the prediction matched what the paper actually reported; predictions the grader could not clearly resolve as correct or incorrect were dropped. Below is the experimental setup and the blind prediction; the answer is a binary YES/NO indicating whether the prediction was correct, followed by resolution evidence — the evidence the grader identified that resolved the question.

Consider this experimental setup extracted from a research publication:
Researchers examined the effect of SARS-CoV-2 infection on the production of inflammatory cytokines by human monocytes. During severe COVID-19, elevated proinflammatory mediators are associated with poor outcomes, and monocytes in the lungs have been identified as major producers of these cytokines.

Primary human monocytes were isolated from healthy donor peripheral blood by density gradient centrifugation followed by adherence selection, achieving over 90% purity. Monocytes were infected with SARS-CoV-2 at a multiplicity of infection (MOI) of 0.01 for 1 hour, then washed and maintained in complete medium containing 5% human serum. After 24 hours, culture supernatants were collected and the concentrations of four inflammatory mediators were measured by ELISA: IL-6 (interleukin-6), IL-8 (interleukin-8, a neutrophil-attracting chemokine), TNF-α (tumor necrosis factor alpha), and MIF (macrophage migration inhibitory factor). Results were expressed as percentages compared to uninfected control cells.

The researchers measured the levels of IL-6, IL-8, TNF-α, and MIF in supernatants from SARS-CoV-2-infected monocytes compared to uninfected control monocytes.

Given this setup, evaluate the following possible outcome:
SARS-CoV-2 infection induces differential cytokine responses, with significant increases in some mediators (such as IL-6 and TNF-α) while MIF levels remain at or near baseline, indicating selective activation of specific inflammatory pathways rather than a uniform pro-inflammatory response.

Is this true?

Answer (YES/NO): NO